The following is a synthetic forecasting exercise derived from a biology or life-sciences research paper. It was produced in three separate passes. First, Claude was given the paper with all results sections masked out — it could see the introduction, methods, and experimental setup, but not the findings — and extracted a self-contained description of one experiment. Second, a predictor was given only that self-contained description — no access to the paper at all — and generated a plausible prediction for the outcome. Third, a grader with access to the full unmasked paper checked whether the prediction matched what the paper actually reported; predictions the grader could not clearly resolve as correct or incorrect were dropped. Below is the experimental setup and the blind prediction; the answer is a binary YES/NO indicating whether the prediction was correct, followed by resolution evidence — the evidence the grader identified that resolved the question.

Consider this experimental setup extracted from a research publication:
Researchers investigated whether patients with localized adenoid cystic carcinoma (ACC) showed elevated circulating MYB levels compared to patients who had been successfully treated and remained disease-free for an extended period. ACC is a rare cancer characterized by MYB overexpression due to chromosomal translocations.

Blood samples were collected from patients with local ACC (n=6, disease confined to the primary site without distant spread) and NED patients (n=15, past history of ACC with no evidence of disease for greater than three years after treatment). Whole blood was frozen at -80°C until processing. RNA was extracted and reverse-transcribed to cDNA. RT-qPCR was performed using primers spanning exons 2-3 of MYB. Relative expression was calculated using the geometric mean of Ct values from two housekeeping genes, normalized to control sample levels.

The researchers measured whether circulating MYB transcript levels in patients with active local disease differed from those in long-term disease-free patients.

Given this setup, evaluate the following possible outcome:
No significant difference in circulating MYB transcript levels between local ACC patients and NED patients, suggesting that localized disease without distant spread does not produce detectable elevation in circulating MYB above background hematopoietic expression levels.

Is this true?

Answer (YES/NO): YES